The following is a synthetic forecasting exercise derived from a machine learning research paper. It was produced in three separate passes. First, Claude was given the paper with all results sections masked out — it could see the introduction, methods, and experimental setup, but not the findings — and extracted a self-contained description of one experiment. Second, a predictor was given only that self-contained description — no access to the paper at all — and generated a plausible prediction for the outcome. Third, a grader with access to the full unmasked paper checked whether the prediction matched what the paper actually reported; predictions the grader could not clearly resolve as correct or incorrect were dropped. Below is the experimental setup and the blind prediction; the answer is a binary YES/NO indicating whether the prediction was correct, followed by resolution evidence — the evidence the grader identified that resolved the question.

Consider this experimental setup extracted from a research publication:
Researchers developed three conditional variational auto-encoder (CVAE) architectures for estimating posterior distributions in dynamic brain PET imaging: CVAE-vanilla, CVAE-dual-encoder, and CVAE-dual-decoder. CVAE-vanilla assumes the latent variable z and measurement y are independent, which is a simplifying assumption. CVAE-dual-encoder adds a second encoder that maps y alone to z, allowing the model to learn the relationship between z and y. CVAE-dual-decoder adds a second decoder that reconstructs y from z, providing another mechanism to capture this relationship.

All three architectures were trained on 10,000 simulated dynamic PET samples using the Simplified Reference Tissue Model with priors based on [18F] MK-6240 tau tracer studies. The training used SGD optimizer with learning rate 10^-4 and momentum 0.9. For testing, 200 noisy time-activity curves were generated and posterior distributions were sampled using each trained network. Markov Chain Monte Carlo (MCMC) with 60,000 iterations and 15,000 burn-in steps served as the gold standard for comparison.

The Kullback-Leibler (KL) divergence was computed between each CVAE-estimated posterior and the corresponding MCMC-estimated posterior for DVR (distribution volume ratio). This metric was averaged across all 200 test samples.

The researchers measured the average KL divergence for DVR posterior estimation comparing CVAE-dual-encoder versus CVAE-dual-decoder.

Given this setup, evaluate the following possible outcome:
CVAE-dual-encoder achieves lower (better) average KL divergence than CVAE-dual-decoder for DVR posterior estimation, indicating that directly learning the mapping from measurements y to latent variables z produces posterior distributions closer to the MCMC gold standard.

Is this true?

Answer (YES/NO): NO